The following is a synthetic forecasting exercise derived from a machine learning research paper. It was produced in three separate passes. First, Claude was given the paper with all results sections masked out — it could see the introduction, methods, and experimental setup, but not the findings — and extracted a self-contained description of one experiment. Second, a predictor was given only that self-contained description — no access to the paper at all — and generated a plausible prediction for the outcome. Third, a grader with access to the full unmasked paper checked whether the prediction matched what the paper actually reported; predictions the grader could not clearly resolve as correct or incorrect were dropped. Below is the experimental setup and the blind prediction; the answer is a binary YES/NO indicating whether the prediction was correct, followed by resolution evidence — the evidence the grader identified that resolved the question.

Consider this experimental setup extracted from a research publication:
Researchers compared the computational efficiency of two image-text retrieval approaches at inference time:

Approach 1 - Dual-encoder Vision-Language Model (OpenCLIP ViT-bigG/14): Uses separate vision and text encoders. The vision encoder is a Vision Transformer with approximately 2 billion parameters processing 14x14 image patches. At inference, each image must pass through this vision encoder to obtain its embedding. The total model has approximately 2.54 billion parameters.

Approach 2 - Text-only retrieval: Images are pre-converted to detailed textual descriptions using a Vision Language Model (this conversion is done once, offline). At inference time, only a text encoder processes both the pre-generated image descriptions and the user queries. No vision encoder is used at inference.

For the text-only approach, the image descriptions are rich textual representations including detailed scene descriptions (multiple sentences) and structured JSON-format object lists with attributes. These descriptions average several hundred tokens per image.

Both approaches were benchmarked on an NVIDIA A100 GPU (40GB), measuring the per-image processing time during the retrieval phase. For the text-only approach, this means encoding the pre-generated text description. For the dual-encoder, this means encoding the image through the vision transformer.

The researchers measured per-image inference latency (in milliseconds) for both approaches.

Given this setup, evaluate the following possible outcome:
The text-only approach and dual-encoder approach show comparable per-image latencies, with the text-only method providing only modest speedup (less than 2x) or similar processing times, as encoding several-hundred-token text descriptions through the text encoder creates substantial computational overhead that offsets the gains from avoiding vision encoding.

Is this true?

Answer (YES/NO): NO